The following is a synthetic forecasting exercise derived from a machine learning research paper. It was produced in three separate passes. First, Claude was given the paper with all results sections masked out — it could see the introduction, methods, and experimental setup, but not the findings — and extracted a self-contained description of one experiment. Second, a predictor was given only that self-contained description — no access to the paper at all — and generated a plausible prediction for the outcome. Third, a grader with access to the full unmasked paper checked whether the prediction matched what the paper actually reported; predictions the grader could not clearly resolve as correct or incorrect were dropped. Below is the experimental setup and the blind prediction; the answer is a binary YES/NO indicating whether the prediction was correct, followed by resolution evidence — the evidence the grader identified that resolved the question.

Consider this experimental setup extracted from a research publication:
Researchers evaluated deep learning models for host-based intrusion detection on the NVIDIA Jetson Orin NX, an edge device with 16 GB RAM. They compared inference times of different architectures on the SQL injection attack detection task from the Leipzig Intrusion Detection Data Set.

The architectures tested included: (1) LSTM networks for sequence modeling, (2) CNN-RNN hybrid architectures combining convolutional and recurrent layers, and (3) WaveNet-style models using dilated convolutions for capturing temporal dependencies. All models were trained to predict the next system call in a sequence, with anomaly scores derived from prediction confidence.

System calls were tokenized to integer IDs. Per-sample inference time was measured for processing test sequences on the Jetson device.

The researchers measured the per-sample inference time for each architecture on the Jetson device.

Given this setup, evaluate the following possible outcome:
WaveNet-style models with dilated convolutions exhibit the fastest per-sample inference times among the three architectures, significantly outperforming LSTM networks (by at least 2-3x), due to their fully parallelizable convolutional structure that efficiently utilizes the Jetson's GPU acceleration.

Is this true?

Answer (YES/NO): YES